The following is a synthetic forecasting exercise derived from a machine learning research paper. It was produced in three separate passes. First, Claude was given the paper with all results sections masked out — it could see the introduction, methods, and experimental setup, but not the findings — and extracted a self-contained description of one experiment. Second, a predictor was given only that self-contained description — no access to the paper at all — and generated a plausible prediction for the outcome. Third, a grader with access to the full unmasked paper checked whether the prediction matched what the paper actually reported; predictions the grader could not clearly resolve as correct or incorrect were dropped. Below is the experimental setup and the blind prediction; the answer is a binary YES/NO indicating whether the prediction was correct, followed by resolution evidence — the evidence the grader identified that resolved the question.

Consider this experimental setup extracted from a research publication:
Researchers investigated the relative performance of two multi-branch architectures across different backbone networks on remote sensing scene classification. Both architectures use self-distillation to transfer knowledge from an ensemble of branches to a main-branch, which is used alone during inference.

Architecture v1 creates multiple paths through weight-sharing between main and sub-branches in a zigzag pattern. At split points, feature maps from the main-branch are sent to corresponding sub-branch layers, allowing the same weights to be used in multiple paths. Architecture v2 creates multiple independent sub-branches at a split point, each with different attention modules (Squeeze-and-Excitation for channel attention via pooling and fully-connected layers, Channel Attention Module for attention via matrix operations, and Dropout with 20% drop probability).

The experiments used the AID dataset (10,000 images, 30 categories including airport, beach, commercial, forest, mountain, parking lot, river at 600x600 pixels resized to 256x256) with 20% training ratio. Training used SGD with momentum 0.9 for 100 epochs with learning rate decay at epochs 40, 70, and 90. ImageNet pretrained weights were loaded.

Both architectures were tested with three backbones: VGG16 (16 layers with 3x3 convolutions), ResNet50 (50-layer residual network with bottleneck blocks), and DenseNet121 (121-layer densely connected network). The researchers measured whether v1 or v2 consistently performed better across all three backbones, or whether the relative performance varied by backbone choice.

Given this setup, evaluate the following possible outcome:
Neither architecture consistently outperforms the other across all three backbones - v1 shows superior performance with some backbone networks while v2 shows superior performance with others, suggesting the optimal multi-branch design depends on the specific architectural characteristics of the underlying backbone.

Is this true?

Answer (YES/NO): YES